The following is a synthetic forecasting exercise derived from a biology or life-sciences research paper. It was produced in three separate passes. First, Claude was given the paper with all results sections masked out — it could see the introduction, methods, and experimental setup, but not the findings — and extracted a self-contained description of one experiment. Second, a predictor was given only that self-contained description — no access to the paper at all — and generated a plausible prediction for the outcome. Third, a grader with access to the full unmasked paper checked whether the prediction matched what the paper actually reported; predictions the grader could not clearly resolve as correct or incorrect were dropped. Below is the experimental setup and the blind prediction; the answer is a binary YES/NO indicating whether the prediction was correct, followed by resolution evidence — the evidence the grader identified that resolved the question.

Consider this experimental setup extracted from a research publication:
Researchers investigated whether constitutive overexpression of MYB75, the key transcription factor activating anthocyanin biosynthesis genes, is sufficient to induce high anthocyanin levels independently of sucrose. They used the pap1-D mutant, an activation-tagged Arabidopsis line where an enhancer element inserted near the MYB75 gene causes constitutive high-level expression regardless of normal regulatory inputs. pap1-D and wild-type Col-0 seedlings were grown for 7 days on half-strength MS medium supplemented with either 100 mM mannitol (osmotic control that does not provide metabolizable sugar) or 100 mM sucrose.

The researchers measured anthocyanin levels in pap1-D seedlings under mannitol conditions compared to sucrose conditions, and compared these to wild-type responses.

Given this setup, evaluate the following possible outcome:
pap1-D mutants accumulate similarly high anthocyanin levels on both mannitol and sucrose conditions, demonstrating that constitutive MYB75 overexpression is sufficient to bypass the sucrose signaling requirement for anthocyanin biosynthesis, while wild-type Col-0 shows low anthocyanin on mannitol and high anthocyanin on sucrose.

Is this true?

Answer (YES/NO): NO